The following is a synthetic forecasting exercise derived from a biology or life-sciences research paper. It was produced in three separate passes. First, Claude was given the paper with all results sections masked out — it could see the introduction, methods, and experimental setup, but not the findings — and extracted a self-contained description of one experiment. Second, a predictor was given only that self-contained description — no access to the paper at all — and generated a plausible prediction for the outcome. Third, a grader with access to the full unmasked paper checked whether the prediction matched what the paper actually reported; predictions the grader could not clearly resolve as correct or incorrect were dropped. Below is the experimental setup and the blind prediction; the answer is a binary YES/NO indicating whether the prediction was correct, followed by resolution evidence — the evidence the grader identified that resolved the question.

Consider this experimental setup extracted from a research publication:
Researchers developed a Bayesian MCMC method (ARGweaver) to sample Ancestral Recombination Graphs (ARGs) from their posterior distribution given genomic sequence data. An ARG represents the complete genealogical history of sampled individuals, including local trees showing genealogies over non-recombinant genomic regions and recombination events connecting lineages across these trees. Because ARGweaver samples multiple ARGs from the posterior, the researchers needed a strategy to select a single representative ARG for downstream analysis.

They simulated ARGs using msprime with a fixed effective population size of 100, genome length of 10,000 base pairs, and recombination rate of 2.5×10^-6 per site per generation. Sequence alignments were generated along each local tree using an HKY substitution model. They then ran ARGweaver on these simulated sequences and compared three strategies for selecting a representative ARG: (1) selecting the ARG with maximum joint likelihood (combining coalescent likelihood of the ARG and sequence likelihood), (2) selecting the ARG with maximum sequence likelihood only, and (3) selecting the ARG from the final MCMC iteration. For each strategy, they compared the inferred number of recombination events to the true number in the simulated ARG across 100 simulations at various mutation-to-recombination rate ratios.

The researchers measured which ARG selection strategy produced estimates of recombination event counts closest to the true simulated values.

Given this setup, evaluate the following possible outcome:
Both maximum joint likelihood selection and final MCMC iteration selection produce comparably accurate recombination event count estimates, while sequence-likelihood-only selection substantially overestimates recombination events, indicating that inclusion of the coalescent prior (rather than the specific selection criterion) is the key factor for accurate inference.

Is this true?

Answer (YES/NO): NO